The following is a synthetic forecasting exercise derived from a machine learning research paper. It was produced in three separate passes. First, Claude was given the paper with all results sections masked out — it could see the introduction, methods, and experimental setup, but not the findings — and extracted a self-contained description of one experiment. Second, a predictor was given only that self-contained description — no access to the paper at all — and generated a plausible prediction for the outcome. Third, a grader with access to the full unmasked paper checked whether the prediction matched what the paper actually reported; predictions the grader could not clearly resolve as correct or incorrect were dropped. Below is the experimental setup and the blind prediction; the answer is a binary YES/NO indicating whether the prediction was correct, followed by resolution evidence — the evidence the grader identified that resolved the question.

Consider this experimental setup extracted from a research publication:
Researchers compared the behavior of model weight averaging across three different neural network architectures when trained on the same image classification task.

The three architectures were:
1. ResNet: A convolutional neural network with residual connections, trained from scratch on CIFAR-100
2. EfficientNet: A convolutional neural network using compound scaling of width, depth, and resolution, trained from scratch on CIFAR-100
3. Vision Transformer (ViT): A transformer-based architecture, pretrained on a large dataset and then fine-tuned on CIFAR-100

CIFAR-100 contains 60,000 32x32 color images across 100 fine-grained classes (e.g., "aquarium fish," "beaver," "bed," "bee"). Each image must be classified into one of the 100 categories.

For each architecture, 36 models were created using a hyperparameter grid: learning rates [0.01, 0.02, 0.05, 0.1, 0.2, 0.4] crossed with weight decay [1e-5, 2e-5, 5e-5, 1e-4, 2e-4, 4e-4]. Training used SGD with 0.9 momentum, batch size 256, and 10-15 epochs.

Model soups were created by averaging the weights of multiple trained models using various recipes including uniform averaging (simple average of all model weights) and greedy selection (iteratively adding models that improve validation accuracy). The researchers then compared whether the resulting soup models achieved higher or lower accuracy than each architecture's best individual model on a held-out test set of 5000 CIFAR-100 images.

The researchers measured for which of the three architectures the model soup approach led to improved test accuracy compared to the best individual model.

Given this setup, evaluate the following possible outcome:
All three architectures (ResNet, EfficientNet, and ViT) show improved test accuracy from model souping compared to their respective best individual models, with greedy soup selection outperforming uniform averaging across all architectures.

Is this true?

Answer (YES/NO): NO